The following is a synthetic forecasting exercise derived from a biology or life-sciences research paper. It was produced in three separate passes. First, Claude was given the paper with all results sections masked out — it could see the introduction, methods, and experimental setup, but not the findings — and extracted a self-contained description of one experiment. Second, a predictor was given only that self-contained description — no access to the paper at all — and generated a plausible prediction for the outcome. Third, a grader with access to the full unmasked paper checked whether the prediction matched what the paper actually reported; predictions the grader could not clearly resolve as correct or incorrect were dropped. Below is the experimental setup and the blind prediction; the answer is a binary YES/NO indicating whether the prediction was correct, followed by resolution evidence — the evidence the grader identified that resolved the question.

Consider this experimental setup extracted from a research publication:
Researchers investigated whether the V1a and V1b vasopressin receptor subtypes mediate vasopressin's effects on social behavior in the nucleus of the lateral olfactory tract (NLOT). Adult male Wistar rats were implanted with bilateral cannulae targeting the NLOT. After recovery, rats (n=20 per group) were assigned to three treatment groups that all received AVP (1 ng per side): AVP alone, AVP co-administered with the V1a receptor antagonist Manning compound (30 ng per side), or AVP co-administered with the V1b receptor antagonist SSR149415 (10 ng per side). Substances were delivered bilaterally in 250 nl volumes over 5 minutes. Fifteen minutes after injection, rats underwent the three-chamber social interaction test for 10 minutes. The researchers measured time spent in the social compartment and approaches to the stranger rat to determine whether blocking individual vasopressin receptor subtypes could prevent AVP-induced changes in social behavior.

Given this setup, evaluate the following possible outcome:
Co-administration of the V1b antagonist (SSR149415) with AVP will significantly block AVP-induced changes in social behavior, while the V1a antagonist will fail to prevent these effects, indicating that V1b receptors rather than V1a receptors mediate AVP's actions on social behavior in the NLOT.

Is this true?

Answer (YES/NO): NO